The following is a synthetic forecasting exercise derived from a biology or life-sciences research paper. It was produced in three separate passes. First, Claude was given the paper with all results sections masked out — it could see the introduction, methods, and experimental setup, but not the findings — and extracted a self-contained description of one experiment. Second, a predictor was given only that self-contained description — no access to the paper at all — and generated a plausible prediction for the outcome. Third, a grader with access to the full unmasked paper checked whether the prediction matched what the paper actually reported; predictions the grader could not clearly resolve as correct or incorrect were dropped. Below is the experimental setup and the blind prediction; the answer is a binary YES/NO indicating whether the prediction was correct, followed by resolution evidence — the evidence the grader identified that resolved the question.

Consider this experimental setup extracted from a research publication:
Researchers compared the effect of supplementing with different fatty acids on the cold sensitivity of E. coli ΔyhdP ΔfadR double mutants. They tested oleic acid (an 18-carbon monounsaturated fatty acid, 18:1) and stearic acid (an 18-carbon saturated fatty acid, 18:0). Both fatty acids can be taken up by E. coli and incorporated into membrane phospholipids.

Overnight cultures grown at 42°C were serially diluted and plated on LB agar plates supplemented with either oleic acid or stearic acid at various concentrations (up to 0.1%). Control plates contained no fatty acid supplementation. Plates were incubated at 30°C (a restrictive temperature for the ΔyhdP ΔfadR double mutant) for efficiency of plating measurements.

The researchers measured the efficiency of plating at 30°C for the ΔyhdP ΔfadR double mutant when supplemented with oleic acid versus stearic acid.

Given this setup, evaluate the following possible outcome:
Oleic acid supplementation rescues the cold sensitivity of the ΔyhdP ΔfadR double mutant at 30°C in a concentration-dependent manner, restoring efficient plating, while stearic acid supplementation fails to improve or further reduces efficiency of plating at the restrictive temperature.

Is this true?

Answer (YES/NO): NO